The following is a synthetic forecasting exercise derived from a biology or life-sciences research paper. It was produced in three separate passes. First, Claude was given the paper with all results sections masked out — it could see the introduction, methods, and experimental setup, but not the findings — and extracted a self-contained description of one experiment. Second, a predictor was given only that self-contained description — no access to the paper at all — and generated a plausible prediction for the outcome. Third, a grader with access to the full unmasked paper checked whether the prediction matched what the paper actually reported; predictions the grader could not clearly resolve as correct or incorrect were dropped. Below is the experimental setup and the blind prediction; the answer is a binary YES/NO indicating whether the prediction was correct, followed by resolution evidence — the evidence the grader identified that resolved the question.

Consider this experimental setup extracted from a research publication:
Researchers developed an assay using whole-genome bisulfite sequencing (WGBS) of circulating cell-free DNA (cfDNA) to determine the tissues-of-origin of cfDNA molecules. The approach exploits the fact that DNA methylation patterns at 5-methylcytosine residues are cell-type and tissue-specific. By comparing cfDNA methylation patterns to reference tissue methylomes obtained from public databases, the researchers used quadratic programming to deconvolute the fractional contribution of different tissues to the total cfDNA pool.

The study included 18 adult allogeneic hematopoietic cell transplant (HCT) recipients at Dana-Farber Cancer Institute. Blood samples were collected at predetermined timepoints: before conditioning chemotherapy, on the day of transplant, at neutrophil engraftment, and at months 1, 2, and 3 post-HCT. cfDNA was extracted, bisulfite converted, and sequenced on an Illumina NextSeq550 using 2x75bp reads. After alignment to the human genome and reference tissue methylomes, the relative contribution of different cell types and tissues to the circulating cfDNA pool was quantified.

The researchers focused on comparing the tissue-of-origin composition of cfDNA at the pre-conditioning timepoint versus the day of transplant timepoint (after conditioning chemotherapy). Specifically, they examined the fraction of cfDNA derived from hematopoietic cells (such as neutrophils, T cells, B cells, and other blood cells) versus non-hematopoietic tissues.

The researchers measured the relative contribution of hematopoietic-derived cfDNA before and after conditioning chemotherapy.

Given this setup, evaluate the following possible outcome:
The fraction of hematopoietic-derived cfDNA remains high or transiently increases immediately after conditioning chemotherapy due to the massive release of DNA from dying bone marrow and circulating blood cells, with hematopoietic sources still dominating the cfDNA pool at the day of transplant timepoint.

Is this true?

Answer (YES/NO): NO